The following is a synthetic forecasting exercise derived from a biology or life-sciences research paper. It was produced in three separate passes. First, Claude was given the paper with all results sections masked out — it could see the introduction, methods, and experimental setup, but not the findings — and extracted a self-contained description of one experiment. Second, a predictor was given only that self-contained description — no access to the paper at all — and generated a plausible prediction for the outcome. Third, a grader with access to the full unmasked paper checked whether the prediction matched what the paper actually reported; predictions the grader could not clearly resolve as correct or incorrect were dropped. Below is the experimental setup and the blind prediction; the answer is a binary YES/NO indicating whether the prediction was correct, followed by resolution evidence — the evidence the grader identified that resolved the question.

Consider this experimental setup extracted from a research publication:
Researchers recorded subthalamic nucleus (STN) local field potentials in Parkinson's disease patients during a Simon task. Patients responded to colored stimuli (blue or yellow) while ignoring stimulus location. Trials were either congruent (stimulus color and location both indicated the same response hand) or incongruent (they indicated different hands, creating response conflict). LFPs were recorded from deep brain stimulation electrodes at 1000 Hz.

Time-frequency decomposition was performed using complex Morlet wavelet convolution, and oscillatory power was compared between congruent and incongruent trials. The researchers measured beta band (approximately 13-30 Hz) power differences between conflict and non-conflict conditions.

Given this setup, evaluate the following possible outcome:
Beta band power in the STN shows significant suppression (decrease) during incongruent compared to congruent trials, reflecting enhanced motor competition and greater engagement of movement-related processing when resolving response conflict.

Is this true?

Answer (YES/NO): NO